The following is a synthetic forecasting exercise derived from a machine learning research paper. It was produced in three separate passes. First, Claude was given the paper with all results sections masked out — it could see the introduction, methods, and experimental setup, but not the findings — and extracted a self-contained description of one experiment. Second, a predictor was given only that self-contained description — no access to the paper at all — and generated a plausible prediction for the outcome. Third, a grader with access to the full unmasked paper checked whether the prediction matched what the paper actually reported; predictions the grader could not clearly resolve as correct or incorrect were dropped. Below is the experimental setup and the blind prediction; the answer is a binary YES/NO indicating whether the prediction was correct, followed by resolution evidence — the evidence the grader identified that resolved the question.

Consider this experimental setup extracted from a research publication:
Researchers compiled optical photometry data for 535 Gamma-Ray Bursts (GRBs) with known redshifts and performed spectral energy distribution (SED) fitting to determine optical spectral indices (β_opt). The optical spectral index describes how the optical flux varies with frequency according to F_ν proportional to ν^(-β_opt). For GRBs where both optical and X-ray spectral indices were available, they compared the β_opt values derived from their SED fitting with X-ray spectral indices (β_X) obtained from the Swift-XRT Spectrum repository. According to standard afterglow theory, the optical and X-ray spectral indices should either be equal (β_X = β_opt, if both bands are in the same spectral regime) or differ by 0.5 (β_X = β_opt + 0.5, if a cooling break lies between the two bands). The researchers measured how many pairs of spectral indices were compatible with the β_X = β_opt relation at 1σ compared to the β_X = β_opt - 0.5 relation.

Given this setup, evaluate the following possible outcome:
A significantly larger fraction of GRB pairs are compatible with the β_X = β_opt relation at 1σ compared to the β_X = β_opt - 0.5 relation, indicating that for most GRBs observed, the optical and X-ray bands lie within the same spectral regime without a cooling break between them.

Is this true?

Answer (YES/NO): NO